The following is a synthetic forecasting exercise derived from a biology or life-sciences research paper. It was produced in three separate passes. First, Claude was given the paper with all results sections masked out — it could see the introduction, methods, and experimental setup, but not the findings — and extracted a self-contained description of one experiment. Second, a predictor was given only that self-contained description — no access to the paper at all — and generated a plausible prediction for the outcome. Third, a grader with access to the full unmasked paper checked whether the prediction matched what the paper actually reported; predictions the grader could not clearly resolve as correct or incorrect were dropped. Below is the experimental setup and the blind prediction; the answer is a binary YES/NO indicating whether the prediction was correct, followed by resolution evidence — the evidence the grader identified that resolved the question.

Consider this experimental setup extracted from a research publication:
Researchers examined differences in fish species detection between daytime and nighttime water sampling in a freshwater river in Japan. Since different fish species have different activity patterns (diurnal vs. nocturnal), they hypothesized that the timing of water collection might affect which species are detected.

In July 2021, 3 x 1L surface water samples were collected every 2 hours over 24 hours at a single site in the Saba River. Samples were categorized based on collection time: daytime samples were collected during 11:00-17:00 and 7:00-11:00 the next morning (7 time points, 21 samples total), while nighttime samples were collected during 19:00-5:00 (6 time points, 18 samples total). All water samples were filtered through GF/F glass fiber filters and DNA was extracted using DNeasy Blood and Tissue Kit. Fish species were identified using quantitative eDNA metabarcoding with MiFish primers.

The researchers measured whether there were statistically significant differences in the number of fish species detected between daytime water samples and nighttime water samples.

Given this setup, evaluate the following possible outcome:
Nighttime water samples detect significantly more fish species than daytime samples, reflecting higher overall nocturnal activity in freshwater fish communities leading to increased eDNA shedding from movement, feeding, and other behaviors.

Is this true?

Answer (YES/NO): YES